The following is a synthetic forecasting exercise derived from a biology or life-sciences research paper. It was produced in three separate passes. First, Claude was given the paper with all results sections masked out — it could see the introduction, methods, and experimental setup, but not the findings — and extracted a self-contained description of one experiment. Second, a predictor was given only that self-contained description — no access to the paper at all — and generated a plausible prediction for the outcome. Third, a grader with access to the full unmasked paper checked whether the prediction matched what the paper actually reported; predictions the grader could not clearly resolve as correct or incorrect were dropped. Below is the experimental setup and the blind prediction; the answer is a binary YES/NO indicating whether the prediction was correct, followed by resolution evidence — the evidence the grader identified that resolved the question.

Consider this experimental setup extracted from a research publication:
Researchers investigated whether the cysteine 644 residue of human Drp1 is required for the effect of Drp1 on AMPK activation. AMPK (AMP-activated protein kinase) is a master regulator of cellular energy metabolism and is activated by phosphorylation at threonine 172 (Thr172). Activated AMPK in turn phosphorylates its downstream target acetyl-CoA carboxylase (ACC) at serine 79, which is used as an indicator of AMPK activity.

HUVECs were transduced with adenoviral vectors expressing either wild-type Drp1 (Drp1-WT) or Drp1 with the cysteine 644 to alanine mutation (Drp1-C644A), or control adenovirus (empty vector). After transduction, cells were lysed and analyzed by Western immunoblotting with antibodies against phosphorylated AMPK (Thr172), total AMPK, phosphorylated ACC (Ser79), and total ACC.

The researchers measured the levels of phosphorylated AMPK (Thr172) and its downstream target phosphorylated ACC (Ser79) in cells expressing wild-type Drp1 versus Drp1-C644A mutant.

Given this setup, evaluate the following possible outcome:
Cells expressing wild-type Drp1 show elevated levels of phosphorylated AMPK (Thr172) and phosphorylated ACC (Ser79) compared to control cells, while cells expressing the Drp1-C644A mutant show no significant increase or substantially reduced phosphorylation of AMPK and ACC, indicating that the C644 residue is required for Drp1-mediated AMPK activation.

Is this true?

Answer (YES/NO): NO